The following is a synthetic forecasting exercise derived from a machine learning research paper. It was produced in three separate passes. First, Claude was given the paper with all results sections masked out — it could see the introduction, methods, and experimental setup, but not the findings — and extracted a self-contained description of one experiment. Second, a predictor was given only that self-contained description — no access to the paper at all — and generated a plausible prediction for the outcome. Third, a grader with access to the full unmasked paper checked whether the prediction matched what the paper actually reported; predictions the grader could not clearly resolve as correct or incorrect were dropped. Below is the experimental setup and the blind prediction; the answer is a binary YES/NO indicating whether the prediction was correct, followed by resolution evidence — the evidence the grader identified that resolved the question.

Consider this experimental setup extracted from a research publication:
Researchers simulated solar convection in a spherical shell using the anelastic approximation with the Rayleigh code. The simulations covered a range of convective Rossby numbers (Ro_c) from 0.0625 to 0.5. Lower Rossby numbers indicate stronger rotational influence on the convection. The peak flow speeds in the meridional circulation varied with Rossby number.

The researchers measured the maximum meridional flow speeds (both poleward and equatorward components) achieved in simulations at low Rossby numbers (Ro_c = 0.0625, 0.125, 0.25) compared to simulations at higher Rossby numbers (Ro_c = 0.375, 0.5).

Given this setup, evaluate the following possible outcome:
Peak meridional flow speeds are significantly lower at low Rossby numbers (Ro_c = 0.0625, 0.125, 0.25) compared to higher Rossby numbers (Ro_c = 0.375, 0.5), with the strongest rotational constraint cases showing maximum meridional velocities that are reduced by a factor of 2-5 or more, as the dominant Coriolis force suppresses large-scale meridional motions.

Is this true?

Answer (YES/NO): YES